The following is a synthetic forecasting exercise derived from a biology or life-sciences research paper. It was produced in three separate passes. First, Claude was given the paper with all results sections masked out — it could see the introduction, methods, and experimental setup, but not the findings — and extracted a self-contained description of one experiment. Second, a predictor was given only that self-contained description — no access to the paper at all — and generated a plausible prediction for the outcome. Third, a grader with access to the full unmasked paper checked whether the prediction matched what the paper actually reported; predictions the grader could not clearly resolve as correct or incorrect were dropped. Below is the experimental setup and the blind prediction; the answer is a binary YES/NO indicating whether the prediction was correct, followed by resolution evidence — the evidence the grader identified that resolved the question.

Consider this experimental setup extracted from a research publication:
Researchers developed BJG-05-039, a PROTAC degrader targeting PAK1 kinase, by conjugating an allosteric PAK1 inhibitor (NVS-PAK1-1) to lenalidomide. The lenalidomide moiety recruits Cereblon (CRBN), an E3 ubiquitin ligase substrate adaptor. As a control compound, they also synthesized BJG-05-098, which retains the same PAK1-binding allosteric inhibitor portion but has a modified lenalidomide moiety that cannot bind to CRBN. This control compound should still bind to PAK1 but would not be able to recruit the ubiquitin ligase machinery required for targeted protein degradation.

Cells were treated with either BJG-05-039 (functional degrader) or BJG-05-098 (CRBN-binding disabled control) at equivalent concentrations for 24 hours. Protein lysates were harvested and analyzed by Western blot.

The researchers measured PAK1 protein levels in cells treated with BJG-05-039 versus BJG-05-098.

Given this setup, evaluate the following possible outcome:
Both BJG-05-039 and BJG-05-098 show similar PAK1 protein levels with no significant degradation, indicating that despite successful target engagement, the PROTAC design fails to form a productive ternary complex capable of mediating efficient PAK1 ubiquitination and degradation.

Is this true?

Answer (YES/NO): NO